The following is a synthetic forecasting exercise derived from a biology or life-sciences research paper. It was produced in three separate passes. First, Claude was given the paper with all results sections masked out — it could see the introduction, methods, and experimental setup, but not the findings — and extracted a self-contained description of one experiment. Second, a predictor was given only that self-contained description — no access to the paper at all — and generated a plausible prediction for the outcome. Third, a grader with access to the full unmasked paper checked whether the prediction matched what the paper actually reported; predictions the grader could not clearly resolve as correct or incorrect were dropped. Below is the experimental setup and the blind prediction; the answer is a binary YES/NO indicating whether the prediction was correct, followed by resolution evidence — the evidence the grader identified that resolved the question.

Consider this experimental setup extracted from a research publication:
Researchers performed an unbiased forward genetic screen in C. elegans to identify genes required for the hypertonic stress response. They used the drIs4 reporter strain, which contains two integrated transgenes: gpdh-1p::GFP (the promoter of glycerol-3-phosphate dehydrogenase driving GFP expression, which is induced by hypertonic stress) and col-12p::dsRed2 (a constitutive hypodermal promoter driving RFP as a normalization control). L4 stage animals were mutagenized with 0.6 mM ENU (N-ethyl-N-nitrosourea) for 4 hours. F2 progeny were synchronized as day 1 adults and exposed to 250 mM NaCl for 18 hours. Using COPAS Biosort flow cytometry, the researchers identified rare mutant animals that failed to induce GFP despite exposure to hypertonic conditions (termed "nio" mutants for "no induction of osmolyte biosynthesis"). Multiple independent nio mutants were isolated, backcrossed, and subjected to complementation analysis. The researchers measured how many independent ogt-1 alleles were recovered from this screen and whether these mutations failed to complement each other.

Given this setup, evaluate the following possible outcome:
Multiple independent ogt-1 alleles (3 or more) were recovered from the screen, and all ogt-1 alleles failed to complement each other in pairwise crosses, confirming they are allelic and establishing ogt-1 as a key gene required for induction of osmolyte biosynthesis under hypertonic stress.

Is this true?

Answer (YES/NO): NO